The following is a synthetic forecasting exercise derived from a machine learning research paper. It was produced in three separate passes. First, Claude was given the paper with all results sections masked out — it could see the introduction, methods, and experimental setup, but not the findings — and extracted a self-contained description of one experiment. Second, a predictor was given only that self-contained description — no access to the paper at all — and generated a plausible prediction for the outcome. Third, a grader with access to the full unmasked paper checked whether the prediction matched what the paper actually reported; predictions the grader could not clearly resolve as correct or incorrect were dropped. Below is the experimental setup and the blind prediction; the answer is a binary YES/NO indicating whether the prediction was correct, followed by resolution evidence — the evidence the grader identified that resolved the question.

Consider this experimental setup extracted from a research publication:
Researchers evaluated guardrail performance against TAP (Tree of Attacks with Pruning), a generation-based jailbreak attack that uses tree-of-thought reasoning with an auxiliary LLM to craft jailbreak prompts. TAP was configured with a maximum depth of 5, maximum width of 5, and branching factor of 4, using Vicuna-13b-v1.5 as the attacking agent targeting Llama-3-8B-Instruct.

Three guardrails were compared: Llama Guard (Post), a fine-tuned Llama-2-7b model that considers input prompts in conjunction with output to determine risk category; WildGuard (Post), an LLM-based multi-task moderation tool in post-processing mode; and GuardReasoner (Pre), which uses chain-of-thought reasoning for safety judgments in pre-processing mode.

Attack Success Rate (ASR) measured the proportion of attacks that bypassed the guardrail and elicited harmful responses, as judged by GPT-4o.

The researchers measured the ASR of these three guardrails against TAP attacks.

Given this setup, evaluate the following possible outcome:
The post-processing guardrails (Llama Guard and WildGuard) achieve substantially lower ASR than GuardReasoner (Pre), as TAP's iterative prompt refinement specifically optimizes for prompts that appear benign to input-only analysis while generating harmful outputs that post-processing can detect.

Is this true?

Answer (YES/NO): NO